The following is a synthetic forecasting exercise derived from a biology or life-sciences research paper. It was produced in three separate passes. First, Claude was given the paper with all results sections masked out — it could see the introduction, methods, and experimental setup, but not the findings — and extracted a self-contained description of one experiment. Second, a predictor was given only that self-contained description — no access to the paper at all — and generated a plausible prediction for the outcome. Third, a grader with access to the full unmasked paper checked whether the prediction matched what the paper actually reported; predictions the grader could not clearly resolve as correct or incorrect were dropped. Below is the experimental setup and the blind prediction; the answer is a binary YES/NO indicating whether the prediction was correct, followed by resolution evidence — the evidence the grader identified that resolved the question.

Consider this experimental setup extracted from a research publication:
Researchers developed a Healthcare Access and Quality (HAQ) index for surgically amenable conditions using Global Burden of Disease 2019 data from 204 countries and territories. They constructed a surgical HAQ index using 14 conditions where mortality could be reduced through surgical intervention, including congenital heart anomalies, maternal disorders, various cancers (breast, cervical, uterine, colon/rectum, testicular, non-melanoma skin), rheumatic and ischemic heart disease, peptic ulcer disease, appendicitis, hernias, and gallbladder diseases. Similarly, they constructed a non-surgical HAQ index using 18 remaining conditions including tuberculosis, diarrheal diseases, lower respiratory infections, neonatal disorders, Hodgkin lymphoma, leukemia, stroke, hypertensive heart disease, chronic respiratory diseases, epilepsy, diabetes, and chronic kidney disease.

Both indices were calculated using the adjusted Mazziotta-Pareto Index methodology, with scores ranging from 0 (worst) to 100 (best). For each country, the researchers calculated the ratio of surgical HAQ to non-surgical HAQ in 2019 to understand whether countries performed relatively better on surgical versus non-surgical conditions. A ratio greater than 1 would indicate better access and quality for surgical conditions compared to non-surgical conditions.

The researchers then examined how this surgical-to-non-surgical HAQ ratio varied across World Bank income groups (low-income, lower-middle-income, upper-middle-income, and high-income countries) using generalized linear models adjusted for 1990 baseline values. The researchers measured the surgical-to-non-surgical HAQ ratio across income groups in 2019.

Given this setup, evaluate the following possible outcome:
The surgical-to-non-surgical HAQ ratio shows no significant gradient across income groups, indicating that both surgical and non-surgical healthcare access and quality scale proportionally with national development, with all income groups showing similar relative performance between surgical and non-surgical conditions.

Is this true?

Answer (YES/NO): NO